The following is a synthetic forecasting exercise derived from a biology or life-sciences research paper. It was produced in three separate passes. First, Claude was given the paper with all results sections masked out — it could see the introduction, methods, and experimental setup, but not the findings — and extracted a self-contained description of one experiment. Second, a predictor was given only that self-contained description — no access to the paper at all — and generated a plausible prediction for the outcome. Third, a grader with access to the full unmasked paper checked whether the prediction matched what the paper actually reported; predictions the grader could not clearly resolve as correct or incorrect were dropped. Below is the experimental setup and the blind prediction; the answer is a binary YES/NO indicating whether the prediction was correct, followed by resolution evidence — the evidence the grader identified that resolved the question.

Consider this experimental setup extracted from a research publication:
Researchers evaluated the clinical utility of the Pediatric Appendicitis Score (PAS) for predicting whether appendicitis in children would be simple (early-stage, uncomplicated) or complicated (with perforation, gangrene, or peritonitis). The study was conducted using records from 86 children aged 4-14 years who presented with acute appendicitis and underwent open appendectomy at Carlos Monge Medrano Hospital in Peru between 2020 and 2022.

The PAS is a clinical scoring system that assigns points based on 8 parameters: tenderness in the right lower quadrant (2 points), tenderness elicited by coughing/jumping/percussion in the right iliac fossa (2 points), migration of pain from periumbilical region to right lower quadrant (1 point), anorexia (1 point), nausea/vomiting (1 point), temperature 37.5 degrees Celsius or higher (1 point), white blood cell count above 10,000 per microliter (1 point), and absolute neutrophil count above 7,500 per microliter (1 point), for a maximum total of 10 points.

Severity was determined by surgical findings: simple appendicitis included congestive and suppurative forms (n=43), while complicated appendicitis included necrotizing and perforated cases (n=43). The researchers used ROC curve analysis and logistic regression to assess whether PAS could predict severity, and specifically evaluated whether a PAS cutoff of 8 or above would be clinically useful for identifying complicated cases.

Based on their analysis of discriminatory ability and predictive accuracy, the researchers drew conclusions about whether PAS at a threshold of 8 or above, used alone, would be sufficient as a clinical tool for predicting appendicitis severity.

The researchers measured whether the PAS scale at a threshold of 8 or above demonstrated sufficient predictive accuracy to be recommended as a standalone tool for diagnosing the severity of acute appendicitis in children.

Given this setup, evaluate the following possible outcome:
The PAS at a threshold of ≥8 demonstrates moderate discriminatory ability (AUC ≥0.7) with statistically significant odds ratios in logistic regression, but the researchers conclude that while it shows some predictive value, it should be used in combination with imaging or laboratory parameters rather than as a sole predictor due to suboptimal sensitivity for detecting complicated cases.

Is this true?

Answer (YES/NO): NO